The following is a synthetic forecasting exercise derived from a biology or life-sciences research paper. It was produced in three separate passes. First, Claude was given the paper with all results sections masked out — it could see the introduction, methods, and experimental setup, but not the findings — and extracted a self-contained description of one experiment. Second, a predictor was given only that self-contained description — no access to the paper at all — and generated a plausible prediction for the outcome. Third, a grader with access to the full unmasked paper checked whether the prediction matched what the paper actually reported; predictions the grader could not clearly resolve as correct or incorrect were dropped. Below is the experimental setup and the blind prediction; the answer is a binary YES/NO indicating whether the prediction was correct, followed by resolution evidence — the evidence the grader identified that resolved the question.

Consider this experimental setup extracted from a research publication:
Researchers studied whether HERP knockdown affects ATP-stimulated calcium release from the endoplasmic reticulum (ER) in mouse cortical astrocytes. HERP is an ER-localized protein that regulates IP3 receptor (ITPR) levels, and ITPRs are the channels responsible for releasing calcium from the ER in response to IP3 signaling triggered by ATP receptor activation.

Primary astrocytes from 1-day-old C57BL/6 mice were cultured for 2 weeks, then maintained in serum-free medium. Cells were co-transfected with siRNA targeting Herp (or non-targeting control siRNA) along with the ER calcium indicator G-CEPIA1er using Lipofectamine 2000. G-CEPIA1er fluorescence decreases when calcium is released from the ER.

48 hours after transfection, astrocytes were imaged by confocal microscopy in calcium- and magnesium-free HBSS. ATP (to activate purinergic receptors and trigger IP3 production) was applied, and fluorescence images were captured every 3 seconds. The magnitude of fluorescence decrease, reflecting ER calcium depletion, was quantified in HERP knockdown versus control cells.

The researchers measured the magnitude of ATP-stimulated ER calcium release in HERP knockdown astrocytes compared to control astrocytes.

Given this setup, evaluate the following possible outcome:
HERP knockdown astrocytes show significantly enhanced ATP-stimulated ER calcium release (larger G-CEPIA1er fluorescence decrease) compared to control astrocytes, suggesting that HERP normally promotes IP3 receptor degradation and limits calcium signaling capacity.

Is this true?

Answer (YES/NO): YES